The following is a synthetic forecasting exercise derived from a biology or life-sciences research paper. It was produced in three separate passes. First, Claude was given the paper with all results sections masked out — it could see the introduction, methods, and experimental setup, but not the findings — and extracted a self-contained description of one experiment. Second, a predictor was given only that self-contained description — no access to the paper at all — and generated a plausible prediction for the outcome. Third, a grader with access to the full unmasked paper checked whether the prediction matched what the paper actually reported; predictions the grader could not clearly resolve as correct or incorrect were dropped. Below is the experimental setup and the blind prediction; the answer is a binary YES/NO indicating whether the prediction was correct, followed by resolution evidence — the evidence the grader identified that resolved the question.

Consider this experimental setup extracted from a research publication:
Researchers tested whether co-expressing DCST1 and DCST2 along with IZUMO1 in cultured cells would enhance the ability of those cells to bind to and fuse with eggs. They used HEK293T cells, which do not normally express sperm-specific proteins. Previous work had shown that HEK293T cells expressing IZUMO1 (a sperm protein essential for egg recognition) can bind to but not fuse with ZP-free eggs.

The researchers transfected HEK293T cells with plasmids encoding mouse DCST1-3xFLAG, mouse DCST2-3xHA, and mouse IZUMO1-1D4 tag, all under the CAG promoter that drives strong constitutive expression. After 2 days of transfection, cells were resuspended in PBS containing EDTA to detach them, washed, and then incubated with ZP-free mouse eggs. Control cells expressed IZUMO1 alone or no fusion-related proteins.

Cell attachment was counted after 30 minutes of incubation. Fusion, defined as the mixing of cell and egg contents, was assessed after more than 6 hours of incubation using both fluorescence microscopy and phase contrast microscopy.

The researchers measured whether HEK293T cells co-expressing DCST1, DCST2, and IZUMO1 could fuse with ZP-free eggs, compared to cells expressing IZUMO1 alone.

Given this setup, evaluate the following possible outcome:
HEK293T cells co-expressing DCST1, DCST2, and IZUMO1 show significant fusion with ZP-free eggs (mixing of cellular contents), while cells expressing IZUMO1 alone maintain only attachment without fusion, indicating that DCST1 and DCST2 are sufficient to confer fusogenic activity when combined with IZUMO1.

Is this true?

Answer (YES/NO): NO